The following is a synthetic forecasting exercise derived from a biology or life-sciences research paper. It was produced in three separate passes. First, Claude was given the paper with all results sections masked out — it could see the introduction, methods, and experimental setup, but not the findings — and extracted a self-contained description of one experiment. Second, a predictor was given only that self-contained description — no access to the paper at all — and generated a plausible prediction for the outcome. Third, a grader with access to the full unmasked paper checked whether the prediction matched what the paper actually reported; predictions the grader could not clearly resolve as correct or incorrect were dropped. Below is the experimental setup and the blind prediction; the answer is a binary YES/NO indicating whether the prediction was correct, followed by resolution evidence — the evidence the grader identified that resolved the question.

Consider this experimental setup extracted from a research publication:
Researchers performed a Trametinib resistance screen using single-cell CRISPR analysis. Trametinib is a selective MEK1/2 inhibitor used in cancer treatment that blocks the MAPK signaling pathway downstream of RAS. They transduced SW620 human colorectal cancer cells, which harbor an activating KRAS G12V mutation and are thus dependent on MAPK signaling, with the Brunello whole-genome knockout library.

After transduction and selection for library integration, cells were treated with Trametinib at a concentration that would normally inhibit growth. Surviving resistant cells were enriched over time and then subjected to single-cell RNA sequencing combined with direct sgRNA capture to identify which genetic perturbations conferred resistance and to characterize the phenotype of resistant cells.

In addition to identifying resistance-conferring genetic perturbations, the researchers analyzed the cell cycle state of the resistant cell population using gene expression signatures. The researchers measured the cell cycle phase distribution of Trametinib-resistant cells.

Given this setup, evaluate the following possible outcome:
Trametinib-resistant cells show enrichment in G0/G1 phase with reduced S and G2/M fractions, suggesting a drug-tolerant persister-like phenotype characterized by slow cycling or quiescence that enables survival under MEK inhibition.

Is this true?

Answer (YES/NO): YES